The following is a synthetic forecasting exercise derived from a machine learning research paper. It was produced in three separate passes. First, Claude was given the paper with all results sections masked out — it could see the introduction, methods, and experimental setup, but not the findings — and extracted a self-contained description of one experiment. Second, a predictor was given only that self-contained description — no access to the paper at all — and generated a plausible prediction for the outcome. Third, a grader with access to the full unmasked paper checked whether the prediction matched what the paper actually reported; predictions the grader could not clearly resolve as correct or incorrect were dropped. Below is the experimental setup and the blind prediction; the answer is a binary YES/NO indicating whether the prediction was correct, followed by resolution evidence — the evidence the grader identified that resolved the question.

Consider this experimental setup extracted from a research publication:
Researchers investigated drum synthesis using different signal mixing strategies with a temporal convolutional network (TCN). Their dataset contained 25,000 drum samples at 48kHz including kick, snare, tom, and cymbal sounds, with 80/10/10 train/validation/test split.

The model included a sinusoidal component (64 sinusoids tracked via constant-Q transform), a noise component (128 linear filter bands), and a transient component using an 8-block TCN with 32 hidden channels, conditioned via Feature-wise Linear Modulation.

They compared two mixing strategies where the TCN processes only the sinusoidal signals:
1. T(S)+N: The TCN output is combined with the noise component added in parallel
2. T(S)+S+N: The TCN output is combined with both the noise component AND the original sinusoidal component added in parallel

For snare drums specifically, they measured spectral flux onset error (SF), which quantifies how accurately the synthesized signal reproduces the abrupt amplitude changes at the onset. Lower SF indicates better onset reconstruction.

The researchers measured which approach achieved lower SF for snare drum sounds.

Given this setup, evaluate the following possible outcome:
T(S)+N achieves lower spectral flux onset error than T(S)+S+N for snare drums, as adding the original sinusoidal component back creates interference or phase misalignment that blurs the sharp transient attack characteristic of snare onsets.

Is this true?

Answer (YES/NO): NO